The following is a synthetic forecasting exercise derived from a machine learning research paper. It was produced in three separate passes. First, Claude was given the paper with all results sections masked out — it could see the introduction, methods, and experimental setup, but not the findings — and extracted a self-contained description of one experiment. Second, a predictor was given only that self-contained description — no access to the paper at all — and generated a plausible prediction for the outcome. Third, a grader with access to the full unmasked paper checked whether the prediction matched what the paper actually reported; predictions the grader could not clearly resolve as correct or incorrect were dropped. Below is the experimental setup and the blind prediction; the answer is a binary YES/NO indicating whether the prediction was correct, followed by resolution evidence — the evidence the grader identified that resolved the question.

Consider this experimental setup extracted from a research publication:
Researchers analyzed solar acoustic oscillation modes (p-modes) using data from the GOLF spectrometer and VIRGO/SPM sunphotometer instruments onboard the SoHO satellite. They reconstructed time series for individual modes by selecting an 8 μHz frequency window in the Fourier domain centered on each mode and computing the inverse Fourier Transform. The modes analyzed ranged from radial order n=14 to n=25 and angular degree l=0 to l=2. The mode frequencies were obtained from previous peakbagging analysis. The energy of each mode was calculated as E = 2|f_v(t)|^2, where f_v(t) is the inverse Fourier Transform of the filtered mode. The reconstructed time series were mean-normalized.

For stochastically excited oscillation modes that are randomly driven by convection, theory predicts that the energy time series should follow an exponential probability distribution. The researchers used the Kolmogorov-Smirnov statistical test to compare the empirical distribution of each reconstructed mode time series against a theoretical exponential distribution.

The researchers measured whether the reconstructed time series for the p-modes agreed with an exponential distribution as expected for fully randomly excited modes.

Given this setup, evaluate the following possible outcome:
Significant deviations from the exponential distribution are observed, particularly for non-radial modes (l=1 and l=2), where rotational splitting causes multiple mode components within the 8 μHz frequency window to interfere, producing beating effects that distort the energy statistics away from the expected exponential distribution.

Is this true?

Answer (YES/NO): NO